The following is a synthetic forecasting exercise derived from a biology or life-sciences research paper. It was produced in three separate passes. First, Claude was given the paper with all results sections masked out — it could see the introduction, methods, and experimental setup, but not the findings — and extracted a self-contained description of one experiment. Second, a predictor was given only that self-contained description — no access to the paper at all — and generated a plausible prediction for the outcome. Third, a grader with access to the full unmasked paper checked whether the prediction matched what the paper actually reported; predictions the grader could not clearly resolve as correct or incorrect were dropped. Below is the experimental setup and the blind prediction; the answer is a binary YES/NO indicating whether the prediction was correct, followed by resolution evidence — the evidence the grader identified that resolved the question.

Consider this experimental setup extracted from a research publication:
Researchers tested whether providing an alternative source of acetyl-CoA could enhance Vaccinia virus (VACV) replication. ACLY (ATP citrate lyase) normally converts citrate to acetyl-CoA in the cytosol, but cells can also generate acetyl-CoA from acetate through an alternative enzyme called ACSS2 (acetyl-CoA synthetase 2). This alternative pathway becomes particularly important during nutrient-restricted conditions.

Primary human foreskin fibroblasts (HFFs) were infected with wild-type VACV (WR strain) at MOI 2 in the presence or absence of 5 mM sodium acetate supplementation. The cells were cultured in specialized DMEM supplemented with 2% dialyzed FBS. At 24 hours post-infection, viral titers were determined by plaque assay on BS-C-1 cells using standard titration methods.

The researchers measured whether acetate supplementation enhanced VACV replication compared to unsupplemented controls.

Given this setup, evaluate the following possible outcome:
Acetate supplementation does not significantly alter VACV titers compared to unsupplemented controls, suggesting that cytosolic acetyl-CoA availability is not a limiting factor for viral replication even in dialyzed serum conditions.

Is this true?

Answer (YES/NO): YES